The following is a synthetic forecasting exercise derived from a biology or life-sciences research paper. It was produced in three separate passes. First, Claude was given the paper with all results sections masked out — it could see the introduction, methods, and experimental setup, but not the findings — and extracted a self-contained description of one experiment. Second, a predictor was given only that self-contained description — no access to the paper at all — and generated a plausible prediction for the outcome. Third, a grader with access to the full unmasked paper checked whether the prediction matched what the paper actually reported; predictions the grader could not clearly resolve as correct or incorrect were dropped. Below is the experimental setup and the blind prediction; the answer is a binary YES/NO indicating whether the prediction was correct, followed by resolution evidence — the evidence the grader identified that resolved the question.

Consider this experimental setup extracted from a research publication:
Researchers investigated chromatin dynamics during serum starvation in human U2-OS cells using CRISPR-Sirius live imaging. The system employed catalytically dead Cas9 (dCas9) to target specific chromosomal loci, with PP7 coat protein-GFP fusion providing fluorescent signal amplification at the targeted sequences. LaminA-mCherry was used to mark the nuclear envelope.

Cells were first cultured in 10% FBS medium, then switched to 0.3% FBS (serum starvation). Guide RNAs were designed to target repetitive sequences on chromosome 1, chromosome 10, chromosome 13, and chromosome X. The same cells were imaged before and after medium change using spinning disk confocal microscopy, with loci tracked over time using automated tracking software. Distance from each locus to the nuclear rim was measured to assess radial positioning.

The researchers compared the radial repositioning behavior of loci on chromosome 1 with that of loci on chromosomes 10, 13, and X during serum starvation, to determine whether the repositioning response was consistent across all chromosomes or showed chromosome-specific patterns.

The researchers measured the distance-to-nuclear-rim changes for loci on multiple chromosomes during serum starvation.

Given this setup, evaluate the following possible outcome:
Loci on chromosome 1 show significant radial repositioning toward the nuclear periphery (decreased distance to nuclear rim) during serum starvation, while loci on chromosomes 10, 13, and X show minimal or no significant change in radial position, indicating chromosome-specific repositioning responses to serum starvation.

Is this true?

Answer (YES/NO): YES